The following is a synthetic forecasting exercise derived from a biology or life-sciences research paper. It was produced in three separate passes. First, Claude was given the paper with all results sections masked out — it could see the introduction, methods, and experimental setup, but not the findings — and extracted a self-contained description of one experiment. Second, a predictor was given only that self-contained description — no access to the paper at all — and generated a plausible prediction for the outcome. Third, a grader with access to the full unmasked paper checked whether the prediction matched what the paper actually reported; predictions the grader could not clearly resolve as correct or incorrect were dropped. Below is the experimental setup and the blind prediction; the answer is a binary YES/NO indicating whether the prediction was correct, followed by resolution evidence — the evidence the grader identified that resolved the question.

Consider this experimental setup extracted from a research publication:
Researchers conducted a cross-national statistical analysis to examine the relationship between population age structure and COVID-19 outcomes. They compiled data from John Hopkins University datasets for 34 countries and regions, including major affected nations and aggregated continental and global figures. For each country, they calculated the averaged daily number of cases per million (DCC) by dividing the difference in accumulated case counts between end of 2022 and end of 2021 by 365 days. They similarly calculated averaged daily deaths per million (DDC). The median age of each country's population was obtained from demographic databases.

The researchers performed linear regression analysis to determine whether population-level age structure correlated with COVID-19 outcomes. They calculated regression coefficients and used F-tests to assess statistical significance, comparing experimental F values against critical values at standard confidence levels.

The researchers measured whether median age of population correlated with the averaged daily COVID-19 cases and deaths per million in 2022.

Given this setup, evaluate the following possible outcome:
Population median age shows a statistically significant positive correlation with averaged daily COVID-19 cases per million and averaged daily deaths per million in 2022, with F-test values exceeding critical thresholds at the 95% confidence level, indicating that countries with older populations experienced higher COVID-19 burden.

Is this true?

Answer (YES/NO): YES